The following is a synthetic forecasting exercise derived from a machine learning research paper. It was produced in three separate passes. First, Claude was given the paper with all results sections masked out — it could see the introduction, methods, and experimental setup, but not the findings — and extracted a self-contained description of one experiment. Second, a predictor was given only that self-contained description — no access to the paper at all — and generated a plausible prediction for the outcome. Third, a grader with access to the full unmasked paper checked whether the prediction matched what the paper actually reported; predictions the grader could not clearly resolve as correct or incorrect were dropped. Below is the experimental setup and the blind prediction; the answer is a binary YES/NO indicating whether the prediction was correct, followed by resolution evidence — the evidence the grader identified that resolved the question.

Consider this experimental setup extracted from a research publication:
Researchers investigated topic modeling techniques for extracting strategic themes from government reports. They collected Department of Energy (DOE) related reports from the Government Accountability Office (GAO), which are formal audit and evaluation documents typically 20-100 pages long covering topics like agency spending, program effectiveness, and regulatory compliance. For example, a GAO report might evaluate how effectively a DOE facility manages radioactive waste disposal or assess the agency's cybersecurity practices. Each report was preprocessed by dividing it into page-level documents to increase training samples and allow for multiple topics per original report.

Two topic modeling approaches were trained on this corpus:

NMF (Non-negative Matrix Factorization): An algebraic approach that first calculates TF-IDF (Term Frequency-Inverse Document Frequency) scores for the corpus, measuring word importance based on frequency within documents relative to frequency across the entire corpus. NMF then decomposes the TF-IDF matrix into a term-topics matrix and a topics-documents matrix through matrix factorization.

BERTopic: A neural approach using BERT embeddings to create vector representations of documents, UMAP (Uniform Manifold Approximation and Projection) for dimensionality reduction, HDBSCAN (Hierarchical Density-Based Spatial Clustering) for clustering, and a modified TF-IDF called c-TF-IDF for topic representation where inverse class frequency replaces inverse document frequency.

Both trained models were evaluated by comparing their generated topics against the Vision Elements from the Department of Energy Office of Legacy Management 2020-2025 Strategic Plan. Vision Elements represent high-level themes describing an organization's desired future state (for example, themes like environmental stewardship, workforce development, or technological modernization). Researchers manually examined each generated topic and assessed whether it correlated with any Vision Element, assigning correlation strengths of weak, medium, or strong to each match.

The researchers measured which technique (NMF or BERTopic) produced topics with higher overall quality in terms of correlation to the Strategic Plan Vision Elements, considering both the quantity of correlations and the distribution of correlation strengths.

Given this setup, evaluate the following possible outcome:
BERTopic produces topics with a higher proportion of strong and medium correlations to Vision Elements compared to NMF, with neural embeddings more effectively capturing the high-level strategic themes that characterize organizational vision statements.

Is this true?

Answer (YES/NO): YES